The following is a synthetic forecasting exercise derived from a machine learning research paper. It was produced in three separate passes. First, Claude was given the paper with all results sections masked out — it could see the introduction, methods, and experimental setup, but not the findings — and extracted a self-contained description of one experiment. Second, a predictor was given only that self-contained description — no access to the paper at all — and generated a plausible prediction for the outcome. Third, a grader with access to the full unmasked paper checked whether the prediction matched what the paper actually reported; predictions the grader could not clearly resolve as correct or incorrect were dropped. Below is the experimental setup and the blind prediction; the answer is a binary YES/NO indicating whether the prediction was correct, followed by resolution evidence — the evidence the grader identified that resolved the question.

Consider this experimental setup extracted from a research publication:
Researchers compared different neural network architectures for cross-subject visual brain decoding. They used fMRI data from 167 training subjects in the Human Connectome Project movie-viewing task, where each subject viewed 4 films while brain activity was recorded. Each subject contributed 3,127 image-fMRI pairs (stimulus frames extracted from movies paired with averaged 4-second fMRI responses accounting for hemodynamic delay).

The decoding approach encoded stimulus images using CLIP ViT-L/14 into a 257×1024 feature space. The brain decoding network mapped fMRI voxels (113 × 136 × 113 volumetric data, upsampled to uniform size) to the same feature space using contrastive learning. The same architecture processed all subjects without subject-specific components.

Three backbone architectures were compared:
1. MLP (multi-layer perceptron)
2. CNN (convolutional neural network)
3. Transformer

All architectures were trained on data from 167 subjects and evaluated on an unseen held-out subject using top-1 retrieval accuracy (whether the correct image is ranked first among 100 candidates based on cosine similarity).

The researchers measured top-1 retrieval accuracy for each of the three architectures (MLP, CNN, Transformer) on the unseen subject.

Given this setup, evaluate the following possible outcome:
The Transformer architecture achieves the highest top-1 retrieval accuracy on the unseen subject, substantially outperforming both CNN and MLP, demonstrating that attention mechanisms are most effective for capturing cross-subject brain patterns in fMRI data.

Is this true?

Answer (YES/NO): NO